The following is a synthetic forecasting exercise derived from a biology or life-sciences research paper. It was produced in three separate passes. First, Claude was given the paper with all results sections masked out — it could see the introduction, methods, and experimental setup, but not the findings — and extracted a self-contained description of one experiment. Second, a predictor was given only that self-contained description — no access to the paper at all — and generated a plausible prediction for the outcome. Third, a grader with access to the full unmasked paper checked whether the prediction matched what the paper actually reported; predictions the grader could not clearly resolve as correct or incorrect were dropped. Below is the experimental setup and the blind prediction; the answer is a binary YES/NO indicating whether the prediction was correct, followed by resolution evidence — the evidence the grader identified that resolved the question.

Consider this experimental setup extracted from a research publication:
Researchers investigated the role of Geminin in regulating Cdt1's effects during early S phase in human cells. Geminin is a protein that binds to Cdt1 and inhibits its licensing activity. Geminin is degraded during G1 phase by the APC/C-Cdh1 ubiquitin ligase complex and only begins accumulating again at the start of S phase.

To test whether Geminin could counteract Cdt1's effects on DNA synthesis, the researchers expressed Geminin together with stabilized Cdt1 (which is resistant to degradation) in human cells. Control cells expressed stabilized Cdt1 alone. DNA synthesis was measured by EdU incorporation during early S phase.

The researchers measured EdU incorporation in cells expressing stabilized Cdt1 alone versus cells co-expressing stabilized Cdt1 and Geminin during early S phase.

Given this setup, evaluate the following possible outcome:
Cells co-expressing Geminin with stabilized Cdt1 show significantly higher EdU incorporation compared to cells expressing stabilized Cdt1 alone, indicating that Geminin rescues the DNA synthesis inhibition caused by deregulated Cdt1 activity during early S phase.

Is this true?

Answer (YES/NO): YES